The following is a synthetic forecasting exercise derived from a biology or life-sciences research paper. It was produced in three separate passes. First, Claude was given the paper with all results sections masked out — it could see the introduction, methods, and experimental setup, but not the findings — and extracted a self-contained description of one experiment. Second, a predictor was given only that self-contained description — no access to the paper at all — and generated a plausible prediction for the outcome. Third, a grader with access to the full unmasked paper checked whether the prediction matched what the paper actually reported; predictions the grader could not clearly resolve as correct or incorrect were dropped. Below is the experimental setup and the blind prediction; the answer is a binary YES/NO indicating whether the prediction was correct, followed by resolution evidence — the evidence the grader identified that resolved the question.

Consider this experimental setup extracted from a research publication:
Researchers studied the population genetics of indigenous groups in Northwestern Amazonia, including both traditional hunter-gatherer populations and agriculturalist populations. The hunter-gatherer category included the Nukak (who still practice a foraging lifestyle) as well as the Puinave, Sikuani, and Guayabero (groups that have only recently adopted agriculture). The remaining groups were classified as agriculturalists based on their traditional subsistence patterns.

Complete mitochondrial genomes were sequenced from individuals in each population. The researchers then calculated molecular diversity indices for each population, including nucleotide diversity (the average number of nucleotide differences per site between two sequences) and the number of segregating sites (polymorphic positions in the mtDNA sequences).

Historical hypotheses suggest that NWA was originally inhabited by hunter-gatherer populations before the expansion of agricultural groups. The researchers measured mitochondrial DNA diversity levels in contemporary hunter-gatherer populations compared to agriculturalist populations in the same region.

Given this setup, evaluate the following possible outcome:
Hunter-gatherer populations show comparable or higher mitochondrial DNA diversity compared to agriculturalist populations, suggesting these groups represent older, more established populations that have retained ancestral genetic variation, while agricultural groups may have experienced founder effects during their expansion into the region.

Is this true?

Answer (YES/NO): NO